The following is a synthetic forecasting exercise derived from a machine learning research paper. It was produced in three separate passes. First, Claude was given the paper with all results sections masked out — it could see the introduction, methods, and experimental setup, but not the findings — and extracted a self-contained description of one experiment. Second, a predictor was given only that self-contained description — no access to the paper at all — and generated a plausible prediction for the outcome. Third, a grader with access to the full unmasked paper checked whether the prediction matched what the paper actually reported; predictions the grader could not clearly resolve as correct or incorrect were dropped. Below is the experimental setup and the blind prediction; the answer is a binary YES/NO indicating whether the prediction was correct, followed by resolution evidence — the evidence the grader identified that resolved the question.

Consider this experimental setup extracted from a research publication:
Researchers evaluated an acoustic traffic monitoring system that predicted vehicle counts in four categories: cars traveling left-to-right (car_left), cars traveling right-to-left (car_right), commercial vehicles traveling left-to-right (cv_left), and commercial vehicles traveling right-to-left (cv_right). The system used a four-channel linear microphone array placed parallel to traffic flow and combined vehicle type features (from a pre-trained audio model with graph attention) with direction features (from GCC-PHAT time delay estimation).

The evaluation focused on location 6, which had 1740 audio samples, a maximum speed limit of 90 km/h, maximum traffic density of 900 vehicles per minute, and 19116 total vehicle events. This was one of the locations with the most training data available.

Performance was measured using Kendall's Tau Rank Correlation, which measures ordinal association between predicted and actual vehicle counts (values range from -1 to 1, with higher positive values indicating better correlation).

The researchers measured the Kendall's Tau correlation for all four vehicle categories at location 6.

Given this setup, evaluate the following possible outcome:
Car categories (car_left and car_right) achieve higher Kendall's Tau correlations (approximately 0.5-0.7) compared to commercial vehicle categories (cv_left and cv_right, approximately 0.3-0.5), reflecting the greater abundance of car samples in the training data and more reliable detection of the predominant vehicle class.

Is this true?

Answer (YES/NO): NO